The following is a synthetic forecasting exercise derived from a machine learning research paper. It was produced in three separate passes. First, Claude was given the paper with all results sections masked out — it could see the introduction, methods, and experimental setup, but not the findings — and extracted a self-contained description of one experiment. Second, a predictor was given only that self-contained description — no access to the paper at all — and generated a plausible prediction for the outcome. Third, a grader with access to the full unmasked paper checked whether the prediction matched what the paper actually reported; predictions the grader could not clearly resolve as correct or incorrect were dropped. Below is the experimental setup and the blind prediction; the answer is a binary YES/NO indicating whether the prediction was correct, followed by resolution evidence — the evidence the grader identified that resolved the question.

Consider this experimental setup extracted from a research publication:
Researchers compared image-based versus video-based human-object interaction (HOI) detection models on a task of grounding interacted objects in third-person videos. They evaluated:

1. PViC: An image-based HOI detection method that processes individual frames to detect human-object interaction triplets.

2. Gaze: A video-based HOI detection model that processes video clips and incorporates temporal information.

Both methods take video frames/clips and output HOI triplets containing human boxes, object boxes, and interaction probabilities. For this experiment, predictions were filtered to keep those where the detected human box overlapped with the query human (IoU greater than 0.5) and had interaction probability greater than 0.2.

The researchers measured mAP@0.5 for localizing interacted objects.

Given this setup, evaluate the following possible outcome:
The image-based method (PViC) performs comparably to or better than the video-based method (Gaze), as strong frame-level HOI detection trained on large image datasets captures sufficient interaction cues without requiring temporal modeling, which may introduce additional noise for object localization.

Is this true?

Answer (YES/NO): NO